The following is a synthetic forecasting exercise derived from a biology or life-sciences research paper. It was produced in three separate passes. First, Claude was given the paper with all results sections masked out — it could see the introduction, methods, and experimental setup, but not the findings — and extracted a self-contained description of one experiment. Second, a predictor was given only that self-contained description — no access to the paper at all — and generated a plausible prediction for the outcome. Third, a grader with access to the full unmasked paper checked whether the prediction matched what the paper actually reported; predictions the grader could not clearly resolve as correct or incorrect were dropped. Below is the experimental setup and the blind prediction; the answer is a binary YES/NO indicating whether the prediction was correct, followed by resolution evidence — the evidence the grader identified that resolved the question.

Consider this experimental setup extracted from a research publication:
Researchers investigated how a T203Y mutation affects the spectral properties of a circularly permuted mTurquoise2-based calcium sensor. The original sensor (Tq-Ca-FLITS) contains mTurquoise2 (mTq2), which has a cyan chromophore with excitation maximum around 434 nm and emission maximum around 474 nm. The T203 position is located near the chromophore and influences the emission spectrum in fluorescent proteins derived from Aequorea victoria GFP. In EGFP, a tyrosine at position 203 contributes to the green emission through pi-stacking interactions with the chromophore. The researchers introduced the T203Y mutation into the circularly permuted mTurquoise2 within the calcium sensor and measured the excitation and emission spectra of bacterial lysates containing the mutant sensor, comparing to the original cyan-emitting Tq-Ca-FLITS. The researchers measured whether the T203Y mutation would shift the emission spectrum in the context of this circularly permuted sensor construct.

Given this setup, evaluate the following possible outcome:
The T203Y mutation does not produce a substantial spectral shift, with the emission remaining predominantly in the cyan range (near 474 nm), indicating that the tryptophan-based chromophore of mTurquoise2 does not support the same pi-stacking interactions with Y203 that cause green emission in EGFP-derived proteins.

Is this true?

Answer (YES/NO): NO